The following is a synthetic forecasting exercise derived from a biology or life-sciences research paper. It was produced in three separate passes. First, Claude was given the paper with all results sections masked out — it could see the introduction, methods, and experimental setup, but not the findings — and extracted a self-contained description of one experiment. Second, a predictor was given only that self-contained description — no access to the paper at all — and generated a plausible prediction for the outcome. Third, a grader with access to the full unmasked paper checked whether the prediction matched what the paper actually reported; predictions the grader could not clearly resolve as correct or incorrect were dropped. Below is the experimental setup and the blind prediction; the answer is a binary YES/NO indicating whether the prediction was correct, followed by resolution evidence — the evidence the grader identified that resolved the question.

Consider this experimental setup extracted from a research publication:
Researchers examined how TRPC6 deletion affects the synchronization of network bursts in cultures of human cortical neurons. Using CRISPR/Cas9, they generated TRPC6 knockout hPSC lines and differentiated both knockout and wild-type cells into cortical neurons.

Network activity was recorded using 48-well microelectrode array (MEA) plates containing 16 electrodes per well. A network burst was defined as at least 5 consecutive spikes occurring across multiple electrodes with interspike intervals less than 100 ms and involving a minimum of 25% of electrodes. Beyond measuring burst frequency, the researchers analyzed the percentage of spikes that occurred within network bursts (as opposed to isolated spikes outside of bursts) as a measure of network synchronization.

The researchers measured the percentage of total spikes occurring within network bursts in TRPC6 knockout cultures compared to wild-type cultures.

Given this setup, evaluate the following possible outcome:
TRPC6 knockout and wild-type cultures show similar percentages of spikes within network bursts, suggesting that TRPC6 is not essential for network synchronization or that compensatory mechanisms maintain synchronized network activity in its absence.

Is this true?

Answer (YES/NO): NO